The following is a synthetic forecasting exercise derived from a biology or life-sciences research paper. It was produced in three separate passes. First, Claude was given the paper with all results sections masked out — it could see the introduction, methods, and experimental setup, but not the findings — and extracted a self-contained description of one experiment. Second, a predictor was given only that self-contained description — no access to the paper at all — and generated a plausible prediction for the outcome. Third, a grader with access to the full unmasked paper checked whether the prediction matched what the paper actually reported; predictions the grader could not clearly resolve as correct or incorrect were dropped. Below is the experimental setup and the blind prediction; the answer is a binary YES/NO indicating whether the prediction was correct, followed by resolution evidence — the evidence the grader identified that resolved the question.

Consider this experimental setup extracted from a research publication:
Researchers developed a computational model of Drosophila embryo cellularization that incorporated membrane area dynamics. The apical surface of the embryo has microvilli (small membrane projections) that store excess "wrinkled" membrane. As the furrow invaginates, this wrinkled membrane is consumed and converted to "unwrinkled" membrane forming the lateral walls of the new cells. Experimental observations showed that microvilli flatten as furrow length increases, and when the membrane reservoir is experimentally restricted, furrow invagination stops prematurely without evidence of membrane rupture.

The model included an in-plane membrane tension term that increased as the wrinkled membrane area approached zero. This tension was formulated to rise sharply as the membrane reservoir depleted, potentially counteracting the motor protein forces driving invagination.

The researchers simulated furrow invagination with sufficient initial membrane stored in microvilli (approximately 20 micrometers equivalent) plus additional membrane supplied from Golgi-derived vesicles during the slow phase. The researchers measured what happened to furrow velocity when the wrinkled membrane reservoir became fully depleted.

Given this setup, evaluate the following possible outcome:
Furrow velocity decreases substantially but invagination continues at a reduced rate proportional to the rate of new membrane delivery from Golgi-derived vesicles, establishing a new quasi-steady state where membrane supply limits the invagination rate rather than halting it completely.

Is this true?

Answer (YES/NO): NO